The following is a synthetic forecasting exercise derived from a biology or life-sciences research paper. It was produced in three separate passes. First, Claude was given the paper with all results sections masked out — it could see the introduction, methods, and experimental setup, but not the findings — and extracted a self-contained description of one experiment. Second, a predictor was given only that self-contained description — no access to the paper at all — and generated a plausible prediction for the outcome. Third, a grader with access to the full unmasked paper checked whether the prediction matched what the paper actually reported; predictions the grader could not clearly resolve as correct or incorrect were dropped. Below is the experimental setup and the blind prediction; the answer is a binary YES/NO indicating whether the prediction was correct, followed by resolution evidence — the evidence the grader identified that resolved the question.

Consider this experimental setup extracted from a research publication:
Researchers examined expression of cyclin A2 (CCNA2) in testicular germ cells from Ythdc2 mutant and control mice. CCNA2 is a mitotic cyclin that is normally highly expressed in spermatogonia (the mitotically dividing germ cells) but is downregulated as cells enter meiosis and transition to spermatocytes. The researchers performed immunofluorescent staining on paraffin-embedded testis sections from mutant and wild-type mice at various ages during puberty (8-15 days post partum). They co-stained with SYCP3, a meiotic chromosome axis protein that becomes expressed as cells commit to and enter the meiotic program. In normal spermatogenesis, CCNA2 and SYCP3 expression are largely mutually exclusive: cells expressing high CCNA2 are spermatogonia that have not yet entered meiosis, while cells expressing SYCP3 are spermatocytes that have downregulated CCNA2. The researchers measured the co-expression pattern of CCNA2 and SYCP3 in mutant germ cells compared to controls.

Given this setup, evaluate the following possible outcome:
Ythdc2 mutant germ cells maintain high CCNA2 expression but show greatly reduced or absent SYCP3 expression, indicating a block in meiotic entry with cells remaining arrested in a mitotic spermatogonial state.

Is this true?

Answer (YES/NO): NO